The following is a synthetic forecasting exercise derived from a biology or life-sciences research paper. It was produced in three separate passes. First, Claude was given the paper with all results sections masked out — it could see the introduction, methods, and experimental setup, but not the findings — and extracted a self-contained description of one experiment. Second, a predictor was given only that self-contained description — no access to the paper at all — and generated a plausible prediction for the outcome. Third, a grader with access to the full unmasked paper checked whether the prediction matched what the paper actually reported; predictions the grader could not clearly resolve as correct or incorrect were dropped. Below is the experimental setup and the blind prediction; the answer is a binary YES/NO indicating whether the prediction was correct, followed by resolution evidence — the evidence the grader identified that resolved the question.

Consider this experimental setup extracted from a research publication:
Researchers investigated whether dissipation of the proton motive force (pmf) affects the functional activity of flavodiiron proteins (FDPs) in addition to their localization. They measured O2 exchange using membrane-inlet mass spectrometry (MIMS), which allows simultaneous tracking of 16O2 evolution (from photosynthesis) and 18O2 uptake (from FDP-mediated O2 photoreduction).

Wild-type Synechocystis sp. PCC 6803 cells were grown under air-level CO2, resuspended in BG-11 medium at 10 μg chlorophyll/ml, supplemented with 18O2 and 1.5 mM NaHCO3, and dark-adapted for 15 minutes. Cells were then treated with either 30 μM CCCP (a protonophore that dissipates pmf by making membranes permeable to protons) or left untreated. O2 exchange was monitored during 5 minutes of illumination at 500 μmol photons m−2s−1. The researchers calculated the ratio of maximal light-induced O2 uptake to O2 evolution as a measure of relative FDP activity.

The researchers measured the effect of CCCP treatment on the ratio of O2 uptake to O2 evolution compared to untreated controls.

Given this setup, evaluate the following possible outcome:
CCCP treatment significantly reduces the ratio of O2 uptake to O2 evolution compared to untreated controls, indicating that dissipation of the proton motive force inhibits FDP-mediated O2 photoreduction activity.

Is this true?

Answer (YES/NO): NO